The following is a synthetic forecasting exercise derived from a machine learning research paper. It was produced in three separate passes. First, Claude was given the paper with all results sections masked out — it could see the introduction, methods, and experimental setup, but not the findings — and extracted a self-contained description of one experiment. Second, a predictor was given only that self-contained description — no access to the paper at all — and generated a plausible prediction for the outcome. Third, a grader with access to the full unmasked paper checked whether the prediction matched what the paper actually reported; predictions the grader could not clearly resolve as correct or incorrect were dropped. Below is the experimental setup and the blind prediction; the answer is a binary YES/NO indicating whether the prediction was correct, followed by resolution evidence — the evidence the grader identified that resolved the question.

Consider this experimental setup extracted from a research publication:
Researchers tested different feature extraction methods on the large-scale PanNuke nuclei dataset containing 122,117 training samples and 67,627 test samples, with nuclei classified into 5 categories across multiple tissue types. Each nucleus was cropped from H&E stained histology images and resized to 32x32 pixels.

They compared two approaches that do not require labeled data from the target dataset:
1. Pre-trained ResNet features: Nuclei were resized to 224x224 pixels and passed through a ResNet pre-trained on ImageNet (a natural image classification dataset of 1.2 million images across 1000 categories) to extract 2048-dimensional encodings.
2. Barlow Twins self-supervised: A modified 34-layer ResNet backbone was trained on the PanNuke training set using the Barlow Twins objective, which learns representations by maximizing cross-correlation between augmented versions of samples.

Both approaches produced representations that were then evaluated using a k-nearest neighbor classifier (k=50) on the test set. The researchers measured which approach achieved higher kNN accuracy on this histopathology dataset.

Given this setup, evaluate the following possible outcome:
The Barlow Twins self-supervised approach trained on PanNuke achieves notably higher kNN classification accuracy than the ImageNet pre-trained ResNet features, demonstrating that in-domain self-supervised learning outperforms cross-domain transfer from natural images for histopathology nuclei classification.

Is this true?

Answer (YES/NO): YES